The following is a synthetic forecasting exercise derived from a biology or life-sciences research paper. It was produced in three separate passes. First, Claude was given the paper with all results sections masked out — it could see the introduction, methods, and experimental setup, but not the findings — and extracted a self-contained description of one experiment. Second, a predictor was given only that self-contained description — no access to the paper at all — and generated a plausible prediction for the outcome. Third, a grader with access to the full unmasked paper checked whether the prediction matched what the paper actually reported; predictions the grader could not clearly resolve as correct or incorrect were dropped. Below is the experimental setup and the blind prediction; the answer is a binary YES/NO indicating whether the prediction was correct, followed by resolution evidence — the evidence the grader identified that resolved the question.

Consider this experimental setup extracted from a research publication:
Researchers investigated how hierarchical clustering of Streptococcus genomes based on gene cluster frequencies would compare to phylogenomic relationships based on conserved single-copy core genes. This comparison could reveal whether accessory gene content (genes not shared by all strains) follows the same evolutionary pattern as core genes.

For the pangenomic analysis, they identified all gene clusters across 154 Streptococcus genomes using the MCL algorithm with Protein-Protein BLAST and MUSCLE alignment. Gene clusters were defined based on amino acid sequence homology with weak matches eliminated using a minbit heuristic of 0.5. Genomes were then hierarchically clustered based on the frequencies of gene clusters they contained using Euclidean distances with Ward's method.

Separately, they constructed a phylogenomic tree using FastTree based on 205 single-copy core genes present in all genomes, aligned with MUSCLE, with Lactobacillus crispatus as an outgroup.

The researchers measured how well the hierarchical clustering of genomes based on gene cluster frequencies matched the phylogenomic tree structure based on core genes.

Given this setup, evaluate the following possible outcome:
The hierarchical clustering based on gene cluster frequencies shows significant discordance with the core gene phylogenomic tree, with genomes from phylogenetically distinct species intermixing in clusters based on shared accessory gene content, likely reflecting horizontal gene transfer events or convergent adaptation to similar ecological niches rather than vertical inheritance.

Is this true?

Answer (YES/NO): NO